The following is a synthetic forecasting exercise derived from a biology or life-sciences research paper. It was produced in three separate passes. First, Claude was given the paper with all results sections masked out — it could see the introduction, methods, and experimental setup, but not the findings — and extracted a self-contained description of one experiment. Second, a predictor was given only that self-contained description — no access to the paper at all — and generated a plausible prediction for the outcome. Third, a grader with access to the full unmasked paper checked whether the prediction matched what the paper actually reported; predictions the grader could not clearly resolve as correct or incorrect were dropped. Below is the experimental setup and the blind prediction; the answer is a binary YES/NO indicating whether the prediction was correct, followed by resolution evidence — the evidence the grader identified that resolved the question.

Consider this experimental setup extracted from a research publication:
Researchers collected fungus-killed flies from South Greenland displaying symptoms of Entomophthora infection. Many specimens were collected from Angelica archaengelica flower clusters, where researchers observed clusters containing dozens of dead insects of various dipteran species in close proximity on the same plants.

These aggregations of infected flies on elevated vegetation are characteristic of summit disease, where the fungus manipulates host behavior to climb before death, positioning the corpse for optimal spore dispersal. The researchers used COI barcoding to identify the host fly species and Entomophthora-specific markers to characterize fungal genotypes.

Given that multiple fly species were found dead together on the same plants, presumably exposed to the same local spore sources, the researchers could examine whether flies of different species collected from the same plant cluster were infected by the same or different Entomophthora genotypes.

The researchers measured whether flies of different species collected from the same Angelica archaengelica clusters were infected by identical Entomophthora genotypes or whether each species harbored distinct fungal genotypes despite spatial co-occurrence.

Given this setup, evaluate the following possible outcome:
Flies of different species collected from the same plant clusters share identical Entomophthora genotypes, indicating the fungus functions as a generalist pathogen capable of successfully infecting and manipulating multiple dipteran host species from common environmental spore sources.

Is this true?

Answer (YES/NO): NO